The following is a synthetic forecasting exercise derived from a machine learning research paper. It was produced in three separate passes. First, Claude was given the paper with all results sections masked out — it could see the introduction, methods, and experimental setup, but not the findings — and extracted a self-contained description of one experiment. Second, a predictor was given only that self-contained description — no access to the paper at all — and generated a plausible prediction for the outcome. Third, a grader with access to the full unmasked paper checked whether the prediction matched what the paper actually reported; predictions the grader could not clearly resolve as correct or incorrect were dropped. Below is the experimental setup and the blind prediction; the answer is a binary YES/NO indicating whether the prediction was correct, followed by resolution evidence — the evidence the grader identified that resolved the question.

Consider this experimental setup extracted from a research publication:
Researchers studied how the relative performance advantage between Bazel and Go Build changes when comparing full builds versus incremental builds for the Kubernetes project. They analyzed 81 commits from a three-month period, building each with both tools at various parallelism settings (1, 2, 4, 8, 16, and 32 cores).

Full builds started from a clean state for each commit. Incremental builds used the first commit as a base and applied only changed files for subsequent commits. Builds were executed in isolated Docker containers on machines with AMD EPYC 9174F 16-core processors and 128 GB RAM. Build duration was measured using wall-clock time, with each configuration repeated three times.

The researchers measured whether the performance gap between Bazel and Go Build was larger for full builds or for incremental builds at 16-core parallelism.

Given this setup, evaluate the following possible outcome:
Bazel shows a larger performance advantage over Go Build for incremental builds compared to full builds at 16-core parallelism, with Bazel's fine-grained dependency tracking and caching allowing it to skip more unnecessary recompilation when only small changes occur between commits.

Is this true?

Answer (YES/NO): YES